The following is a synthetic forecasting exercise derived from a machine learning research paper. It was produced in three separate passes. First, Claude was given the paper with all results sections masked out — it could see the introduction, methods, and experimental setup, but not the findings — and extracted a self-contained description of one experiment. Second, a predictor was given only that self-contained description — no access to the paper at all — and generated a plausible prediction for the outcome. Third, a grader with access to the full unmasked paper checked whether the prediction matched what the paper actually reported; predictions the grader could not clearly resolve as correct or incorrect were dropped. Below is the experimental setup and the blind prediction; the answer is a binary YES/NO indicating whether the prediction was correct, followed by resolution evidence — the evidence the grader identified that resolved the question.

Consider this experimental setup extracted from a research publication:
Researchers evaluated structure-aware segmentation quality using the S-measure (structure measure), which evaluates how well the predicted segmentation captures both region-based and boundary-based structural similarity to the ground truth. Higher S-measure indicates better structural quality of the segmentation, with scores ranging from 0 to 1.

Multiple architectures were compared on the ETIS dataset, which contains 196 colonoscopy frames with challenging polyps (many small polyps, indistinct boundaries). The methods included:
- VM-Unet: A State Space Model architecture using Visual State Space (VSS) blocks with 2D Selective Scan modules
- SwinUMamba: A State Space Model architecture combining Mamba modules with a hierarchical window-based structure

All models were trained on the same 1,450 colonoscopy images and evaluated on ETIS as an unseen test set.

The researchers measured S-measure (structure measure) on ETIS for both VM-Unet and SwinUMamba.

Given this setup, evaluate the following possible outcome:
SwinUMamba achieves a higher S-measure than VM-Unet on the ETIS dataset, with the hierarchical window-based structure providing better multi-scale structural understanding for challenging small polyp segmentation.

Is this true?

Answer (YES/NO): NO